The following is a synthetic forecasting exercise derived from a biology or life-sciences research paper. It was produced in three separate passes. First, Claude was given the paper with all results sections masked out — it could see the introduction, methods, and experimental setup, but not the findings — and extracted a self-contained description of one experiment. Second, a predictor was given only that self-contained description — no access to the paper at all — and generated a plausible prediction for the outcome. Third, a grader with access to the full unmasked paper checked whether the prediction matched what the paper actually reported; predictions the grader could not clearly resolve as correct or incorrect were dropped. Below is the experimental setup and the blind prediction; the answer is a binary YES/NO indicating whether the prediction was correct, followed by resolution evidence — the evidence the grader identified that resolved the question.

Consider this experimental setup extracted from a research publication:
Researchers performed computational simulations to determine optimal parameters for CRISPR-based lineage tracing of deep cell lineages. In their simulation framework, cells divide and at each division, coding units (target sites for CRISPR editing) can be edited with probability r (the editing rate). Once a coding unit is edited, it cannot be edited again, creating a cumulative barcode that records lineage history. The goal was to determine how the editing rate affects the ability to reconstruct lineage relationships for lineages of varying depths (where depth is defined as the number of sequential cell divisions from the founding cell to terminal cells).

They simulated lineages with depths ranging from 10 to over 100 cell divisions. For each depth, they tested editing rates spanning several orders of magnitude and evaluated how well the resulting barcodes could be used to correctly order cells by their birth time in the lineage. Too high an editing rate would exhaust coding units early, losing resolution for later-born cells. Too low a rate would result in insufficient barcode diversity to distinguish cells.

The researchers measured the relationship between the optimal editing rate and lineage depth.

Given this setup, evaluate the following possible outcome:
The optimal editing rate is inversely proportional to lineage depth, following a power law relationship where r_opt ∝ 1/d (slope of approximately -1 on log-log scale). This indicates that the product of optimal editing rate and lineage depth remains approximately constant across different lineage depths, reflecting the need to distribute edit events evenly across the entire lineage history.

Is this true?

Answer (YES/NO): YES